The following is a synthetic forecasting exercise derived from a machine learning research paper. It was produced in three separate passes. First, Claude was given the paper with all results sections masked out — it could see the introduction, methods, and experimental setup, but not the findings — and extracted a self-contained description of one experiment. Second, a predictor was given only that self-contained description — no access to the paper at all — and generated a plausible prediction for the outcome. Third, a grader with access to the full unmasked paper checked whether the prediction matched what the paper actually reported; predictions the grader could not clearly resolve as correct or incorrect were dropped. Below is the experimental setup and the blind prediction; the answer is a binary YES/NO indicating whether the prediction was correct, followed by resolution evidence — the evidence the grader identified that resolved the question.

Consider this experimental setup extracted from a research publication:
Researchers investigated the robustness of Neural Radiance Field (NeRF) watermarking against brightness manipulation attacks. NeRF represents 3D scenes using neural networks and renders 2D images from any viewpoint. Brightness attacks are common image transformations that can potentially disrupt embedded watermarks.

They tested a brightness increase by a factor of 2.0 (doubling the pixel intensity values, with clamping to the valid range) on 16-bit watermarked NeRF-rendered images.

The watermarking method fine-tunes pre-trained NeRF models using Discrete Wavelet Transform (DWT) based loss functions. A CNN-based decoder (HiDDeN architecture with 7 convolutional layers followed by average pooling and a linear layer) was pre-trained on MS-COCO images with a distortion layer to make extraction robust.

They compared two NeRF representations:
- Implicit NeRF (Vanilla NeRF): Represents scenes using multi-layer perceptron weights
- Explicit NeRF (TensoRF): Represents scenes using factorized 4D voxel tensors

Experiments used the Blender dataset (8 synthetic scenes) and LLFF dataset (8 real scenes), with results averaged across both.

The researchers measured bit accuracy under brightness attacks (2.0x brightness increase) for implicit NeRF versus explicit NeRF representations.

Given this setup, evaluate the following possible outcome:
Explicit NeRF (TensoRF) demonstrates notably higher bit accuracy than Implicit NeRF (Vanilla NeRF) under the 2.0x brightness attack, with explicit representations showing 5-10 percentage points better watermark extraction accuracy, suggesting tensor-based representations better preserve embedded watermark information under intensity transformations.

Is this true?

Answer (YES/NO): YES